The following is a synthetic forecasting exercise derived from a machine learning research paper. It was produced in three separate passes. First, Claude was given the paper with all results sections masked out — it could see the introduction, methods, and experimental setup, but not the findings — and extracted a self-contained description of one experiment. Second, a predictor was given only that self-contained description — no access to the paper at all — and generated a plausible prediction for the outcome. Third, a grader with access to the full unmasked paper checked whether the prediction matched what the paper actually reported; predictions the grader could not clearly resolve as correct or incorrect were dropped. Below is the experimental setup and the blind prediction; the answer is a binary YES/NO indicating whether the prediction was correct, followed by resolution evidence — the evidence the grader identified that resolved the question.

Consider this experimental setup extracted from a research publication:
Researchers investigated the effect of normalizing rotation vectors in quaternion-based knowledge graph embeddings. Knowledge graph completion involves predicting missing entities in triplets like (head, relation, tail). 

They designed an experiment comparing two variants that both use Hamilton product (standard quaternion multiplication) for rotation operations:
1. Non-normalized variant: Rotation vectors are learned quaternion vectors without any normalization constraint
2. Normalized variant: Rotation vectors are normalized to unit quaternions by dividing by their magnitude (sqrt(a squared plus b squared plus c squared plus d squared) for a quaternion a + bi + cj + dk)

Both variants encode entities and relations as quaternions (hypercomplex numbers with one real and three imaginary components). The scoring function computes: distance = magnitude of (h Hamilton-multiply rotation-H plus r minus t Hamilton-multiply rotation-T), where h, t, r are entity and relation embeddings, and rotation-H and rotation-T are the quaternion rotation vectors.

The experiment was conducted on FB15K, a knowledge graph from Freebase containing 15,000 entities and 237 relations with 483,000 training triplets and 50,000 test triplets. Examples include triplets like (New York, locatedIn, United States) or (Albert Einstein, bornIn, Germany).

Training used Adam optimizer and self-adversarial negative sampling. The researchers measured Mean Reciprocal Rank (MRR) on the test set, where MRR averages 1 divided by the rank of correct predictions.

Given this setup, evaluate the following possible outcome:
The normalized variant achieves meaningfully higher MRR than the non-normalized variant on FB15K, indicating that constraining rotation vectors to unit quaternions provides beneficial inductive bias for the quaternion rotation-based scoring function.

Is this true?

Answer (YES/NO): YES